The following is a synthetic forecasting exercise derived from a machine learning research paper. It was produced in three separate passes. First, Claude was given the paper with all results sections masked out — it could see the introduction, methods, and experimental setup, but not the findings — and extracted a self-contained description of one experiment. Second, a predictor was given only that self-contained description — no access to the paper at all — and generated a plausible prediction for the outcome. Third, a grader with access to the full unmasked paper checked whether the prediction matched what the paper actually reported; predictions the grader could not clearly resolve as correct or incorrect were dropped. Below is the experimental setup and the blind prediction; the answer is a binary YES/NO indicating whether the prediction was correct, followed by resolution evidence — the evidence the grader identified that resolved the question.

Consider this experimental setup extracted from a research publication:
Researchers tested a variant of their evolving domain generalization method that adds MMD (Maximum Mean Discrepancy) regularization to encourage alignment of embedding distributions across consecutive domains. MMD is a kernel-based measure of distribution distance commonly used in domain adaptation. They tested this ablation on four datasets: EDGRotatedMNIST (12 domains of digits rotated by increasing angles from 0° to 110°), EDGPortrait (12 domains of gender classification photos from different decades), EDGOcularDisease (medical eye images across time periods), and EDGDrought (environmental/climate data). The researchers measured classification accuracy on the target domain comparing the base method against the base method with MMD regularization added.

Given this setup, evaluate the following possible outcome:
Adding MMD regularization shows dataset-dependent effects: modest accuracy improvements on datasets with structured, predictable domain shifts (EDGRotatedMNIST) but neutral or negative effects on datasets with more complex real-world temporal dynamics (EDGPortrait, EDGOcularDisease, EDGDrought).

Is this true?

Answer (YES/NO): YES